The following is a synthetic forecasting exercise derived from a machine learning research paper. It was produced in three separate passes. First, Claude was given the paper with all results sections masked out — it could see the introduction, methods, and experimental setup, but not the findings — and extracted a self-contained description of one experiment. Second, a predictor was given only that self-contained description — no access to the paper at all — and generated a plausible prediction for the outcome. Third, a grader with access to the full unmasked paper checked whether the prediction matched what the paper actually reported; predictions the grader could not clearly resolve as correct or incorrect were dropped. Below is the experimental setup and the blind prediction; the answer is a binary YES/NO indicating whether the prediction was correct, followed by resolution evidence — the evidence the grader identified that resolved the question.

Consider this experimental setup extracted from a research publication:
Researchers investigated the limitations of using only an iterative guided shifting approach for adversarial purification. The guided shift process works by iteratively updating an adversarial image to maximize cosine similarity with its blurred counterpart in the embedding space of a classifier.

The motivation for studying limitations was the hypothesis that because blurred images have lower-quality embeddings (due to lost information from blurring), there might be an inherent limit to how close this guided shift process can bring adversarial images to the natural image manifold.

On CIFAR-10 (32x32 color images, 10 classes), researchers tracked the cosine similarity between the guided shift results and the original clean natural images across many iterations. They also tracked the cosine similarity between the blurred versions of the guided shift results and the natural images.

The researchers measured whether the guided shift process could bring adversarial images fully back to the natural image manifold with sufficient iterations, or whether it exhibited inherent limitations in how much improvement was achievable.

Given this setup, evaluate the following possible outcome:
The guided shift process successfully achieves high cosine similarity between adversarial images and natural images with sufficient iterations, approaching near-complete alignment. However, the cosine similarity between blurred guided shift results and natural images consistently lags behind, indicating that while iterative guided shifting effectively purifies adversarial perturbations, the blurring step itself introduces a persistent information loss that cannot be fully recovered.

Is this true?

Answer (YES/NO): NO